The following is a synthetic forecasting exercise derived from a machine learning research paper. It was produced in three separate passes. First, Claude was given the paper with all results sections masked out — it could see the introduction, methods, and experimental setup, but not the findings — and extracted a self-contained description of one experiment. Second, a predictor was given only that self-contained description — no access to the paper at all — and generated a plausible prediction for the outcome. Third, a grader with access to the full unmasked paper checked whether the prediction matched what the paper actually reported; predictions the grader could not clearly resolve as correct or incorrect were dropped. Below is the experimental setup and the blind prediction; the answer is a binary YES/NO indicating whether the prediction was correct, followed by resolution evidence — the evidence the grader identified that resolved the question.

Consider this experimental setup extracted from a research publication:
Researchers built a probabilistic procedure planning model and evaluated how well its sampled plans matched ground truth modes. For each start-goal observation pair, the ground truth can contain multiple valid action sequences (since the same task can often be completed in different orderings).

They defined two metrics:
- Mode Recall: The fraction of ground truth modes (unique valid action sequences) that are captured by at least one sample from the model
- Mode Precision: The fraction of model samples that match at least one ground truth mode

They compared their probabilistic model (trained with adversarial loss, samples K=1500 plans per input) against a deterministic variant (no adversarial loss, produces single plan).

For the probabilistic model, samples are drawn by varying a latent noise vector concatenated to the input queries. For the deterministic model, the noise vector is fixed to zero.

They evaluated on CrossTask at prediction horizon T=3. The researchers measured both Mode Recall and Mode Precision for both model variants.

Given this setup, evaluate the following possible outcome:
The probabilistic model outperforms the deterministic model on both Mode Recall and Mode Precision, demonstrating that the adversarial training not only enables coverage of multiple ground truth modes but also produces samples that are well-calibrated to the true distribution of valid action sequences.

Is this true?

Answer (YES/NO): YES